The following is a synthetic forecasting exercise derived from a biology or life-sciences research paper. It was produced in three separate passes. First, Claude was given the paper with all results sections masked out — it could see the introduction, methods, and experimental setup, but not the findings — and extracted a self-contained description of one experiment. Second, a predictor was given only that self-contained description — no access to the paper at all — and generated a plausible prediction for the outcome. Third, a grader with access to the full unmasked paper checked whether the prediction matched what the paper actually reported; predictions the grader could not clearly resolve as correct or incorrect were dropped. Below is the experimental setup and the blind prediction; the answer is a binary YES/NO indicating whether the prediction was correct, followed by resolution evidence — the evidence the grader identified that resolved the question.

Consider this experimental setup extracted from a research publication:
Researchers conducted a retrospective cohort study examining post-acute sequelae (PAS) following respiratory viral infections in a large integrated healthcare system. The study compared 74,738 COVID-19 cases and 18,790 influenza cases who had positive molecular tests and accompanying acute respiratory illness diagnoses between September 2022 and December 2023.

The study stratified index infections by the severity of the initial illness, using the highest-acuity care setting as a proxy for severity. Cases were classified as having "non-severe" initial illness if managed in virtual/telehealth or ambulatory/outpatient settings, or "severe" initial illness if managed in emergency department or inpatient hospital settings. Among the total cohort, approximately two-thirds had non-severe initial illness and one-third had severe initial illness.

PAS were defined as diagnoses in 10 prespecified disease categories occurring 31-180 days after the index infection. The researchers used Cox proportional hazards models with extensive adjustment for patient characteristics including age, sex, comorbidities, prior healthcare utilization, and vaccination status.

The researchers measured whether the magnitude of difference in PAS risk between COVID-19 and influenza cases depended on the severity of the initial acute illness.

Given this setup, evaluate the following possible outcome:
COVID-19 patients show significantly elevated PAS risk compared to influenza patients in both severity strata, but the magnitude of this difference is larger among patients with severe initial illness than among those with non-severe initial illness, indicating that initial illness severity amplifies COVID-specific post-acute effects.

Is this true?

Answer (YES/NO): NO